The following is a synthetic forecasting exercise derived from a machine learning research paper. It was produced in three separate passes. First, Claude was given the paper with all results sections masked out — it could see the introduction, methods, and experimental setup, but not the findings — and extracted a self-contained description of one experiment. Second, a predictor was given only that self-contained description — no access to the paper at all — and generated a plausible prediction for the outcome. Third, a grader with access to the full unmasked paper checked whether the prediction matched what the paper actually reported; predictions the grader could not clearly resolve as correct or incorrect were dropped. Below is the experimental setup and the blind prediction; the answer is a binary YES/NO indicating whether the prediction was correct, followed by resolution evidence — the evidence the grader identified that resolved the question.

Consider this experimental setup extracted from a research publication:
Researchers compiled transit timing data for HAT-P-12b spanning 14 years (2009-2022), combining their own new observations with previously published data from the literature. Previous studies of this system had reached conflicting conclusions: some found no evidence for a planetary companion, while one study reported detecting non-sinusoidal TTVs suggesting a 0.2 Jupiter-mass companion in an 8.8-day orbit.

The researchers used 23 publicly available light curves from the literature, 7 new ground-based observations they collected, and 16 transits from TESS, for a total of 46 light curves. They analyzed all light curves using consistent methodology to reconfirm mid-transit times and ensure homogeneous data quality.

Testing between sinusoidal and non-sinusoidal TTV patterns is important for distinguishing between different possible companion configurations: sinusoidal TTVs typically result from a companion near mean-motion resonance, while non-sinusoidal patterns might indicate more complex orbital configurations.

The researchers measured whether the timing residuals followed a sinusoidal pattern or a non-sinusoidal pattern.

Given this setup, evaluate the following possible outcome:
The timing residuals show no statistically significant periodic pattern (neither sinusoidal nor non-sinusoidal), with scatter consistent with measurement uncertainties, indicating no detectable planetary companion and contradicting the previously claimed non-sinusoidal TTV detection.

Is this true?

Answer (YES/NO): NO